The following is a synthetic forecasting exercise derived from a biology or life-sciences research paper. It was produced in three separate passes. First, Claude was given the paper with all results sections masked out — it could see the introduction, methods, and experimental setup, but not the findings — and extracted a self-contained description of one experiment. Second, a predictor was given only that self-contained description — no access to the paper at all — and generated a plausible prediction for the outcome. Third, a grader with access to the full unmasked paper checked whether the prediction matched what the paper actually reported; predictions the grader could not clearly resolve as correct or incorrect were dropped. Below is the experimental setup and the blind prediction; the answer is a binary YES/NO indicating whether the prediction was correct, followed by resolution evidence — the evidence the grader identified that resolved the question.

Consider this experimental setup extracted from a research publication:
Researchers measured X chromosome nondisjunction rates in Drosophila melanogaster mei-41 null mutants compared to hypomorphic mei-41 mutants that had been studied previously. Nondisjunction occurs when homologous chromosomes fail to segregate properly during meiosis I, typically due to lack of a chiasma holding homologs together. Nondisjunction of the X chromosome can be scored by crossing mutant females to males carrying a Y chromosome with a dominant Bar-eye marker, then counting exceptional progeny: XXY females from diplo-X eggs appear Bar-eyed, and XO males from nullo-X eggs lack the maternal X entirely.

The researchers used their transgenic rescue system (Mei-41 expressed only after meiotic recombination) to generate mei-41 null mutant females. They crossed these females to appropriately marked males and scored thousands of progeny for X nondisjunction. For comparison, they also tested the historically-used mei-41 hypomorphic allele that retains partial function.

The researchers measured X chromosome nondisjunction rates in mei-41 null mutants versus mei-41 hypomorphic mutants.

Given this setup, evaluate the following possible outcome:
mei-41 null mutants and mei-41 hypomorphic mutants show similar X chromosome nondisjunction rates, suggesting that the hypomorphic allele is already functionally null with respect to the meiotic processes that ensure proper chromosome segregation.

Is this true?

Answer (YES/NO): NO